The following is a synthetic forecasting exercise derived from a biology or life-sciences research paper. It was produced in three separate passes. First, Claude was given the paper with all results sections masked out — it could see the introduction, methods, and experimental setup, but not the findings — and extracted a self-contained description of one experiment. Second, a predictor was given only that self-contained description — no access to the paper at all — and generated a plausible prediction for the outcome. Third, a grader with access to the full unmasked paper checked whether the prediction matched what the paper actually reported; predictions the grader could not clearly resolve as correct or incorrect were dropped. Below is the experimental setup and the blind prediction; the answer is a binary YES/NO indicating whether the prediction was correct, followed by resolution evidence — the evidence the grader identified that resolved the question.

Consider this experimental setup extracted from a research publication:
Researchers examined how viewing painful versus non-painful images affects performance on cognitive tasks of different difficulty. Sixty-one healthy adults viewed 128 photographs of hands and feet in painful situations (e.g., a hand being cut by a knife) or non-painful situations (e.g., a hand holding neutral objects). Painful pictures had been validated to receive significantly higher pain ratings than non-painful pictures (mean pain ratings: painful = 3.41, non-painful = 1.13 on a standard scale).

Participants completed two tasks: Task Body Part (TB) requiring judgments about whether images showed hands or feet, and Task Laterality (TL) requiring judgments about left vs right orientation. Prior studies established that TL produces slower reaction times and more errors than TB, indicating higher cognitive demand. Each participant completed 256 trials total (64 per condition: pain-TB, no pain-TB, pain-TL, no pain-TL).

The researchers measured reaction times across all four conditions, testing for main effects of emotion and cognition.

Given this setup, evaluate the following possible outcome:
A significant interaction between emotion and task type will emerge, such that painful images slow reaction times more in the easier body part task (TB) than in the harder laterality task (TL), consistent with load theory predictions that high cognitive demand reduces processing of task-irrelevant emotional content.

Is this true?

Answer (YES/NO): YES